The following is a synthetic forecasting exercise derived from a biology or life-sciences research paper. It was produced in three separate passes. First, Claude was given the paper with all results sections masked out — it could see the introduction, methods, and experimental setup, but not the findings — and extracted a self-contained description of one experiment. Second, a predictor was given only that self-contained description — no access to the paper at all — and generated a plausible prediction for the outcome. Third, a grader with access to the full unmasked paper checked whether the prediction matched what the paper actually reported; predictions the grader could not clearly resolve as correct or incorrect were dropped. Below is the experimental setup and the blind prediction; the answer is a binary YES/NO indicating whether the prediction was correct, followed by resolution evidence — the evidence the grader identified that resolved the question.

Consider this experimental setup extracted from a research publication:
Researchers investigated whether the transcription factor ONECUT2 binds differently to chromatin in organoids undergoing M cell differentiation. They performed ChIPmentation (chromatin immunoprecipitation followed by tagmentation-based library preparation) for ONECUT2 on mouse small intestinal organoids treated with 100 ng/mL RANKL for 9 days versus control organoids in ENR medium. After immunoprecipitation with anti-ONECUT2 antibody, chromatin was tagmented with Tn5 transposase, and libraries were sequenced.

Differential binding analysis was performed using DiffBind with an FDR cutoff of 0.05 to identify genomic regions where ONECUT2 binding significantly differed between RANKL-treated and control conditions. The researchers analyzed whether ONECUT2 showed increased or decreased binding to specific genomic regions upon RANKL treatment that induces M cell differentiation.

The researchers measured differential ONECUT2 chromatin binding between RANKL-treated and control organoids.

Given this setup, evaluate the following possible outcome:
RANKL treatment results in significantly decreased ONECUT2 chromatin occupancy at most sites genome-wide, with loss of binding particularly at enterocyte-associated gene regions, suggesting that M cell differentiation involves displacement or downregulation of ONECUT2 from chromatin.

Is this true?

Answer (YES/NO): NO